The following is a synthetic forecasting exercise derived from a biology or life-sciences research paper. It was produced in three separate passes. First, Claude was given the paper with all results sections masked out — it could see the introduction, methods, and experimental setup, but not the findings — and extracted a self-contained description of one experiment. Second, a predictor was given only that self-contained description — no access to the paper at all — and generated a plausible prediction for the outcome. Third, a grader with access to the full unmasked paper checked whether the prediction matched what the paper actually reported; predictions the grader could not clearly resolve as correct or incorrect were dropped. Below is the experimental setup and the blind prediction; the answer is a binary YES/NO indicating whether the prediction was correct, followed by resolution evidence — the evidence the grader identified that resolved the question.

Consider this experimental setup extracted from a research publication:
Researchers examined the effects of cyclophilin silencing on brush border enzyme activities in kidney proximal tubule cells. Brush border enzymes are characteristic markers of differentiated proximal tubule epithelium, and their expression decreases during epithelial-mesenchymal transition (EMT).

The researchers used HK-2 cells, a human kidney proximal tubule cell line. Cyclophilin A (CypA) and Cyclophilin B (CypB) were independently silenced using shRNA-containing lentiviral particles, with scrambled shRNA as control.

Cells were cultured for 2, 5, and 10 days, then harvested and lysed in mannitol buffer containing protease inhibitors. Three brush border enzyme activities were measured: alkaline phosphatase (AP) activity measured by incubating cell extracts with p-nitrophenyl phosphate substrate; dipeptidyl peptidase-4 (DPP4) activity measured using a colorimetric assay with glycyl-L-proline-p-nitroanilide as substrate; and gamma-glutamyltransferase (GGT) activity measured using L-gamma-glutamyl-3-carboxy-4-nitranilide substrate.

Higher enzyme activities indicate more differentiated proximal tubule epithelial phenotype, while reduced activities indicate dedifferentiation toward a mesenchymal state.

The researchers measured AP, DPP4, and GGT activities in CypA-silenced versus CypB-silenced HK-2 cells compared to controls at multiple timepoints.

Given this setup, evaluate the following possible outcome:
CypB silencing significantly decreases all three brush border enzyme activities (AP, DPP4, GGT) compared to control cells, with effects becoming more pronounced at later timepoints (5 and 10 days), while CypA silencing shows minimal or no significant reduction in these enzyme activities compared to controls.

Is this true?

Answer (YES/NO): NO